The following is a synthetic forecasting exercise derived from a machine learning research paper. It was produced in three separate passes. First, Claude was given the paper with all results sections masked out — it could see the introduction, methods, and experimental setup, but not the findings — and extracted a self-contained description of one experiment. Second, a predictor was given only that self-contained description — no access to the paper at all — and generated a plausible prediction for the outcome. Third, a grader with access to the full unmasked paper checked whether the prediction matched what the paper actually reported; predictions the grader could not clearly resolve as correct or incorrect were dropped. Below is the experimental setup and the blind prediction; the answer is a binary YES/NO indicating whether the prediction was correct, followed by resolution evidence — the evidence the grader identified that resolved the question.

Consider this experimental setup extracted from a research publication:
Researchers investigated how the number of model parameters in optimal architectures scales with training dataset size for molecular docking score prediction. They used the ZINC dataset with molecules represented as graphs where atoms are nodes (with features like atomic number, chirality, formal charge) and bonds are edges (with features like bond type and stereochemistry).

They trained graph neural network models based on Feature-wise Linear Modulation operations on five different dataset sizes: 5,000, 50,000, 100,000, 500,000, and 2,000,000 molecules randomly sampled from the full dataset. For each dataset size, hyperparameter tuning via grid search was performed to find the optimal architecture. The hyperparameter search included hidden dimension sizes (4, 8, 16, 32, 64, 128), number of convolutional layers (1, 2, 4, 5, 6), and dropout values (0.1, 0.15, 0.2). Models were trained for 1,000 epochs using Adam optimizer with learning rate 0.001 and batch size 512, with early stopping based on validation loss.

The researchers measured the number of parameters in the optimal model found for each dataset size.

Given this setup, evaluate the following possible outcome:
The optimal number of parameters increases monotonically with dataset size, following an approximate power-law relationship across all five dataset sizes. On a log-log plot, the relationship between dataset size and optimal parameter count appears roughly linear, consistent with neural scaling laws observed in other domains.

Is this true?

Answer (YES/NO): NO